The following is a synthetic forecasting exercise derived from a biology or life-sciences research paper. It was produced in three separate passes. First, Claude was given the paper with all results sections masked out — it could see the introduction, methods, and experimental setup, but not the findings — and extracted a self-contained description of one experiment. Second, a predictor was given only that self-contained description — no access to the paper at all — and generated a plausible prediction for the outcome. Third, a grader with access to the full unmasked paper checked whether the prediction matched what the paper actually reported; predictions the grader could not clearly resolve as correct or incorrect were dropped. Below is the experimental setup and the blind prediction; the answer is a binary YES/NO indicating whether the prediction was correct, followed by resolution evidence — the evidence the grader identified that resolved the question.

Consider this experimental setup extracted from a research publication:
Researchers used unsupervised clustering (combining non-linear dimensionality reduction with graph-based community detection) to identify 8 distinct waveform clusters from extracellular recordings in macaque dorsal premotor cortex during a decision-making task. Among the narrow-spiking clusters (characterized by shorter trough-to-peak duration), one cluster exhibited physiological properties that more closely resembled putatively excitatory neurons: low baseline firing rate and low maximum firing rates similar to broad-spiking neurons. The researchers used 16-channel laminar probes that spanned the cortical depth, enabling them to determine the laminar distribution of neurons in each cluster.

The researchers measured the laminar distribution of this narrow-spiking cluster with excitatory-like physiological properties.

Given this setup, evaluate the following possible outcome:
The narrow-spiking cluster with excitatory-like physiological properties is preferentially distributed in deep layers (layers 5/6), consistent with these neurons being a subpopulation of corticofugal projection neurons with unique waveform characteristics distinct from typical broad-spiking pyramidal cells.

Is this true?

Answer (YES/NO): YES